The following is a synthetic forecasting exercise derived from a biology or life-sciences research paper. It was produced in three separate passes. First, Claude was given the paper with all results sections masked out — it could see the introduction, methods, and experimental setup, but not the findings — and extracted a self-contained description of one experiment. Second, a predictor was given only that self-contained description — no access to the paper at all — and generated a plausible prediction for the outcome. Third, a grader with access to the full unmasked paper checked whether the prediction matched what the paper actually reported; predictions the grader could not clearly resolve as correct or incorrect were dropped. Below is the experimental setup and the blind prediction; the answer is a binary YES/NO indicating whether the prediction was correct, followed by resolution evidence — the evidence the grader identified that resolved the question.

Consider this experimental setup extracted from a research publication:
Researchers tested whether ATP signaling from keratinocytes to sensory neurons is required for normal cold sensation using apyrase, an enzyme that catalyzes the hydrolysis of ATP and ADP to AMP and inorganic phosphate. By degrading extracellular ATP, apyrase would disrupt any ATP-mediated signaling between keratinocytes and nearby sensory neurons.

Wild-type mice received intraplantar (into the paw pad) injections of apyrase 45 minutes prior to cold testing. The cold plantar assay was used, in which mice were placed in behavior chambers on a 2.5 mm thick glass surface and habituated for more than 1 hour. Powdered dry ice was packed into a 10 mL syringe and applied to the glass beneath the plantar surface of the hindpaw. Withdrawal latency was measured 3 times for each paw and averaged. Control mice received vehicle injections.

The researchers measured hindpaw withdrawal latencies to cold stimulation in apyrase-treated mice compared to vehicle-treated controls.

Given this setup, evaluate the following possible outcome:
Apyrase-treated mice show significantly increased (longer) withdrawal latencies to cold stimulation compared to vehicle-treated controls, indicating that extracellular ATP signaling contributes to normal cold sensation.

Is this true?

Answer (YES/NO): YES